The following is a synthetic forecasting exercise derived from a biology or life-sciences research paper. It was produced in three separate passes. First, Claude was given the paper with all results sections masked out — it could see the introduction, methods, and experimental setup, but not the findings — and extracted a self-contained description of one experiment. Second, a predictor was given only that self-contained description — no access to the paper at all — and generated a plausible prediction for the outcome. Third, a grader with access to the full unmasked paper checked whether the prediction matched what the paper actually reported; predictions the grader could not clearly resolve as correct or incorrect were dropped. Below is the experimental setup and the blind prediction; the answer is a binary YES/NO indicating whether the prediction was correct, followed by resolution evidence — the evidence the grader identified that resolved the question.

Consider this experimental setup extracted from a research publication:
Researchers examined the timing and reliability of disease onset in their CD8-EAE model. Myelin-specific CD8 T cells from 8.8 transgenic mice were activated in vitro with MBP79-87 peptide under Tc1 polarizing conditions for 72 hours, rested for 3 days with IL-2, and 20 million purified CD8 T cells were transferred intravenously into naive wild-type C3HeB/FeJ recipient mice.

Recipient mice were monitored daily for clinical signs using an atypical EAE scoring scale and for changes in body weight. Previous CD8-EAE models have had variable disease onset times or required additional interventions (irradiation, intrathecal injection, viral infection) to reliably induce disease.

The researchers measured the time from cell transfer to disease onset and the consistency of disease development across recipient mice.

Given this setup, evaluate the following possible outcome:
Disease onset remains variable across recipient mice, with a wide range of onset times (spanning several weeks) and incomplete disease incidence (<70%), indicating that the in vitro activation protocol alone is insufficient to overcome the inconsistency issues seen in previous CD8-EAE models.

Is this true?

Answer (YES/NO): NO